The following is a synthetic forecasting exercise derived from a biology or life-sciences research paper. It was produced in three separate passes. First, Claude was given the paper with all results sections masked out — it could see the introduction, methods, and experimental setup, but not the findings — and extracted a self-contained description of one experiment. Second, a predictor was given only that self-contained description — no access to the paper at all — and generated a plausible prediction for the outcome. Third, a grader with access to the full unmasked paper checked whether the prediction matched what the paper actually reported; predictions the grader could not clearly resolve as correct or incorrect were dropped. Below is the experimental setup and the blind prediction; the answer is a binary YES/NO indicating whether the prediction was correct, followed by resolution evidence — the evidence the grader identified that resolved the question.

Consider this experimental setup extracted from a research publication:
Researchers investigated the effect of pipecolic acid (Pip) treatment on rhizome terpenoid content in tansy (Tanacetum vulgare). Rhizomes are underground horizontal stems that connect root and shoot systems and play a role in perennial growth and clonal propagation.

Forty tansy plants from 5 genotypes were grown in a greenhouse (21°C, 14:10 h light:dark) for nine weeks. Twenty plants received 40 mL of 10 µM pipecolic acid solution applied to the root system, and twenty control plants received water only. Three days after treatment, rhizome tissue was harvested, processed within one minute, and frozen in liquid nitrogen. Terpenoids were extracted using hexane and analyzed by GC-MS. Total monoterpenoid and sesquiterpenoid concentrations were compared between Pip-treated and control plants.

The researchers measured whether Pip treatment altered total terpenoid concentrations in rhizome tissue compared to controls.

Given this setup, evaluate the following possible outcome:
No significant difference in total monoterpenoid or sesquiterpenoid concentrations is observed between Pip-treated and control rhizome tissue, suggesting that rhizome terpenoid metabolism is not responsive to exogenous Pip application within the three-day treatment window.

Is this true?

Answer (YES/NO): YES